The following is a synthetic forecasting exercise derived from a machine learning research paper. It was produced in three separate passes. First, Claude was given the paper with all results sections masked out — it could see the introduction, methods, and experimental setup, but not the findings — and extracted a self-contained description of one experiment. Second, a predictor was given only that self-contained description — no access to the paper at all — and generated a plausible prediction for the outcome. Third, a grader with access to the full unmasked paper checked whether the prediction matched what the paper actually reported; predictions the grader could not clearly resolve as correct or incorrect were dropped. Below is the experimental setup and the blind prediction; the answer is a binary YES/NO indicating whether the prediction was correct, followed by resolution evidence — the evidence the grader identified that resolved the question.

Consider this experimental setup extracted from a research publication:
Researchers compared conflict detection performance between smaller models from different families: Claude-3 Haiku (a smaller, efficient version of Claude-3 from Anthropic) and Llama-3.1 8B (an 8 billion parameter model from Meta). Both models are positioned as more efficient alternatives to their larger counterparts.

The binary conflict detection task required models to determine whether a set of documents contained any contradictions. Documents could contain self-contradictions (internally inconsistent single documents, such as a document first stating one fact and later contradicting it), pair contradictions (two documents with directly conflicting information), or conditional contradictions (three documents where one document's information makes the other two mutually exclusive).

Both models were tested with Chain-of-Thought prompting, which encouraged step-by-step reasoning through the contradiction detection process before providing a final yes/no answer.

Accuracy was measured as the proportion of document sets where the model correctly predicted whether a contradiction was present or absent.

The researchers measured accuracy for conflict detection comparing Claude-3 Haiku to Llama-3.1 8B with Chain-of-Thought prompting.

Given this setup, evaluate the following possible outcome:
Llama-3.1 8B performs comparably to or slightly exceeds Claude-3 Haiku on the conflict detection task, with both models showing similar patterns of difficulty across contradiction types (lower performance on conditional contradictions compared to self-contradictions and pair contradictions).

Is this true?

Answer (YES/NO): NO